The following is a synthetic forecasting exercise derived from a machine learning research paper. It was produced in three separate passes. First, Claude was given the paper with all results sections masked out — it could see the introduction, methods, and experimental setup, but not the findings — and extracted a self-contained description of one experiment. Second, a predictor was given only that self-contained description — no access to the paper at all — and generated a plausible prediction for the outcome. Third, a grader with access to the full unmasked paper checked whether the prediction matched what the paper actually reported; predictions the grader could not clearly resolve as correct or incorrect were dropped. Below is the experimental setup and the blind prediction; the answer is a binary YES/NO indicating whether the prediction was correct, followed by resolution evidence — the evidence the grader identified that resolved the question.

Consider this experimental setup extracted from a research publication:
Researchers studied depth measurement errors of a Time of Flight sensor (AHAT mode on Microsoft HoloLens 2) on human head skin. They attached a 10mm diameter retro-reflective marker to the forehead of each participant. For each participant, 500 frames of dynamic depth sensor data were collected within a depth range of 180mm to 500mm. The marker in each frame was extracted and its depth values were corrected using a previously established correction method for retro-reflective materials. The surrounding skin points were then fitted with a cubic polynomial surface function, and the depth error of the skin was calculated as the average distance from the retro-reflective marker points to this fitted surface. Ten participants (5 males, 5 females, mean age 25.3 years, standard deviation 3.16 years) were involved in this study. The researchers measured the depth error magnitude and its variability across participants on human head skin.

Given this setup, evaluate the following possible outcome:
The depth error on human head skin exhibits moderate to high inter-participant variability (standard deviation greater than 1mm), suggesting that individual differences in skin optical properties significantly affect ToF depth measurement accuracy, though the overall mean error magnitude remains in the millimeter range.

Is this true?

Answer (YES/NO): YES